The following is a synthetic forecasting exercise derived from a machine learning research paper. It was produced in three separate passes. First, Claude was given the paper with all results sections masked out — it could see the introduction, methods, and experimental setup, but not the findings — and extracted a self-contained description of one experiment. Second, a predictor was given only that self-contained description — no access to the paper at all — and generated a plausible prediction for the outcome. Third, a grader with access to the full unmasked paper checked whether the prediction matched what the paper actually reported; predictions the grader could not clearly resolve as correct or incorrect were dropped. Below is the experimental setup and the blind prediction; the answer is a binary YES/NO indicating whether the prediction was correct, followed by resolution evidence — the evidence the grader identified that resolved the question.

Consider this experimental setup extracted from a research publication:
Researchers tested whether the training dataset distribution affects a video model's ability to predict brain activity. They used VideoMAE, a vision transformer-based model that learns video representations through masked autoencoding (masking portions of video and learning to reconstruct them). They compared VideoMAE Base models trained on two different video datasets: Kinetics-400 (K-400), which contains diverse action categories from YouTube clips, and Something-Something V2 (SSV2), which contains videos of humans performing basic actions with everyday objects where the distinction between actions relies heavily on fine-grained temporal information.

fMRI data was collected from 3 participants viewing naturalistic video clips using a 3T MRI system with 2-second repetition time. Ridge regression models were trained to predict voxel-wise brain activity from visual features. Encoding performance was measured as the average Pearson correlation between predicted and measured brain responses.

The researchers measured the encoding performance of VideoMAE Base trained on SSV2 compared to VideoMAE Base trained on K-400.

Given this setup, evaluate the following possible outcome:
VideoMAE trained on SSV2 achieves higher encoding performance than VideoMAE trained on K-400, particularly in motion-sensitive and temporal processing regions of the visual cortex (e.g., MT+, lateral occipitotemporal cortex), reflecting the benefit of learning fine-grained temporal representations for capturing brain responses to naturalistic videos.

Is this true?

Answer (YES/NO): NO